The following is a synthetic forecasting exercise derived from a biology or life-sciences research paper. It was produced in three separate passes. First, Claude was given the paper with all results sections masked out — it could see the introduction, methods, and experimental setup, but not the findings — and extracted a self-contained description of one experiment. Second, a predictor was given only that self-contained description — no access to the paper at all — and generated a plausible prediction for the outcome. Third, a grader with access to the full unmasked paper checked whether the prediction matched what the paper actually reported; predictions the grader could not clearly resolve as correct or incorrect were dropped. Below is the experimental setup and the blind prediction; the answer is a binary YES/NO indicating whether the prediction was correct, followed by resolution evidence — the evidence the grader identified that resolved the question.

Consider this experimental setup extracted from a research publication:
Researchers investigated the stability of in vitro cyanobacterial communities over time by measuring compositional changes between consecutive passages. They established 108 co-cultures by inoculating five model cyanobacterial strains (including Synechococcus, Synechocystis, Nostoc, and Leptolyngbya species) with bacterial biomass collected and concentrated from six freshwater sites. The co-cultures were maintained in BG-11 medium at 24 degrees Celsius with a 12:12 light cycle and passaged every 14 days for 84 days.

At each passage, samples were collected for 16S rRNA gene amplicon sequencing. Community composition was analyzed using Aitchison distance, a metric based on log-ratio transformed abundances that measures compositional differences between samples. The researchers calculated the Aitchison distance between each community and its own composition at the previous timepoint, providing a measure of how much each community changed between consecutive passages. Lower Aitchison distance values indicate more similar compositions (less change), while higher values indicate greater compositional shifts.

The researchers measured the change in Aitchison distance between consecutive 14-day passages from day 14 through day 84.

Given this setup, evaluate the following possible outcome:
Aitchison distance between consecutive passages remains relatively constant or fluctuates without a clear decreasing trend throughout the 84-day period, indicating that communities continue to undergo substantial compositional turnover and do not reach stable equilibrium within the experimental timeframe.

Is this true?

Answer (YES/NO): NO